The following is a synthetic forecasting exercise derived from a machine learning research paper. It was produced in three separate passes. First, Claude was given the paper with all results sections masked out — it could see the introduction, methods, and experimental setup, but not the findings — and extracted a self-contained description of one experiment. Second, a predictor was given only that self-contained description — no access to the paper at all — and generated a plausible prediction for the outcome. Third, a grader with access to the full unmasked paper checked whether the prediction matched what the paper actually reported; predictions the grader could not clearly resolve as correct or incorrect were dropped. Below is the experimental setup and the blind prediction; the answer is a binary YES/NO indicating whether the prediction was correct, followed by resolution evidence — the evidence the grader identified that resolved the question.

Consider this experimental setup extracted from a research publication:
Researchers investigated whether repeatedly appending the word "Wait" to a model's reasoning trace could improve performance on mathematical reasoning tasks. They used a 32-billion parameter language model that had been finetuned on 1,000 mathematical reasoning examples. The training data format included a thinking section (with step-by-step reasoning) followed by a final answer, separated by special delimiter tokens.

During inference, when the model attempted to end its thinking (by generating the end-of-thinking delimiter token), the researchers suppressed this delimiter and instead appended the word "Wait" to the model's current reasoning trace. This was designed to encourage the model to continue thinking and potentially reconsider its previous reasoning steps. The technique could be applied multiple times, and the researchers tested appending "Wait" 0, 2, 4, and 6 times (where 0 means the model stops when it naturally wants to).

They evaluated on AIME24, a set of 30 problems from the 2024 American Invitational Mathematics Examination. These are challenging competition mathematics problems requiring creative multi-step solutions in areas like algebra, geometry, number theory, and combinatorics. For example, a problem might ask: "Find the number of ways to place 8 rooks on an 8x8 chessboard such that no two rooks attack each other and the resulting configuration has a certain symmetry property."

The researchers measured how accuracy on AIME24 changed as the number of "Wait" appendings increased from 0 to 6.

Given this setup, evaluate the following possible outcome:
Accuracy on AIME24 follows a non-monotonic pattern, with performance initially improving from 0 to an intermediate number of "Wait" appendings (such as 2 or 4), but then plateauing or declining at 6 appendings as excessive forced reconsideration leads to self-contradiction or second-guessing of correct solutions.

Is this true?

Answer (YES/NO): NO